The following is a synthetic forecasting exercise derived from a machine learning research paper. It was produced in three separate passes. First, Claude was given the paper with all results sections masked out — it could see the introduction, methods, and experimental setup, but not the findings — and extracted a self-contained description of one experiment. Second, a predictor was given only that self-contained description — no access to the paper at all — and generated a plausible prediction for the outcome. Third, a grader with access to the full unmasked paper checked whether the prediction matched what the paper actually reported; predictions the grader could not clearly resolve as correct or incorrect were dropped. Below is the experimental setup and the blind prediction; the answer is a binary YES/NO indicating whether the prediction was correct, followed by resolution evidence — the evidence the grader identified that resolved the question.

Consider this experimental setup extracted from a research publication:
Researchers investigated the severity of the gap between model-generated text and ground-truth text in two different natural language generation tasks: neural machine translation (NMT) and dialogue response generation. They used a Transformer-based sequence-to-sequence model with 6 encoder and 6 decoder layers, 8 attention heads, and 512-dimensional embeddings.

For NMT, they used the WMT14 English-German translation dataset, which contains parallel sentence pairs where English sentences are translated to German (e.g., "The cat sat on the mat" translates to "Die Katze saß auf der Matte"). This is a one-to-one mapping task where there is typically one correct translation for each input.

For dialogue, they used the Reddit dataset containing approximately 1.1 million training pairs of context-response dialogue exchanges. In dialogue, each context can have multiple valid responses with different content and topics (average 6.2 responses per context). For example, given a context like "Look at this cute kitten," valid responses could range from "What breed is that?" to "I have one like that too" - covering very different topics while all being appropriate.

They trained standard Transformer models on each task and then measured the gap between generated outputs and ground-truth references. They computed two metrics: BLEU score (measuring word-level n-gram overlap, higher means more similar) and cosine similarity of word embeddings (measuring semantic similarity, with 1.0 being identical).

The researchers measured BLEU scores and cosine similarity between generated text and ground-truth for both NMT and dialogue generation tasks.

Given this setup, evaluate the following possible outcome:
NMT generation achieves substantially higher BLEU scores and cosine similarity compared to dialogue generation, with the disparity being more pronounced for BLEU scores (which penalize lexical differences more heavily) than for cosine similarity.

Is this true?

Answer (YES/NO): YES